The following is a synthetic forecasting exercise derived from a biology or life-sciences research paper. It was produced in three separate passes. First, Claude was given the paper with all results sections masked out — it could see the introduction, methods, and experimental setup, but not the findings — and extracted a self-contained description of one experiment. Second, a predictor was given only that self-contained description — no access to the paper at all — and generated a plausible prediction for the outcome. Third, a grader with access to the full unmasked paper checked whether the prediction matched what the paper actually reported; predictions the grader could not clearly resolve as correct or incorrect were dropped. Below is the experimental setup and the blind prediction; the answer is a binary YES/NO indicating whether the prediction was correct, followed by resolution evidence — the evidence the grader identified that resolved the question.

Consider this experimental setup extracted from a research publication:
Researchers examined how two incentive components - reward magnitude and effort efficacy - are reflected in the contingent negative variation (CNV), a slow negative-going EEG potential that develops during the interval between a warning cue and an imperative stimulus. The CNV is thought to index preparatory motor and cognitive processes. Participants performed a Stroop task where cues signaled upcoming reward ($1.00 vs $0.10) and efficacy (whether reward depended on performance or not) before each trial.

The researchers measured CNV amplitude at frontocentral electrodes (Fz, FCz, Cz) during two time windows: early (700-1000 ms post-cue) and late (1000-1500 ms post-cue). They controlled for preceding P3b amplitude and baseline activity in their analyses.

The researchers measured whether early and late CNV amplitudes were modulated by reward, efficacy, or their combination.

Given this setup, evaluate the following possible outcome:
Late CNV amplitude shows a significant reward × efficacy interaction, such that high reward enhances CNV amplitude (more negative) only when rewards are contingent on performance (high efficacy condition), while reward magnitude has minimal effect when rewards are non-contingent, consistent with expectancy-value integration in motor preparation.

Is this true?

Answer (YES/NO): NO